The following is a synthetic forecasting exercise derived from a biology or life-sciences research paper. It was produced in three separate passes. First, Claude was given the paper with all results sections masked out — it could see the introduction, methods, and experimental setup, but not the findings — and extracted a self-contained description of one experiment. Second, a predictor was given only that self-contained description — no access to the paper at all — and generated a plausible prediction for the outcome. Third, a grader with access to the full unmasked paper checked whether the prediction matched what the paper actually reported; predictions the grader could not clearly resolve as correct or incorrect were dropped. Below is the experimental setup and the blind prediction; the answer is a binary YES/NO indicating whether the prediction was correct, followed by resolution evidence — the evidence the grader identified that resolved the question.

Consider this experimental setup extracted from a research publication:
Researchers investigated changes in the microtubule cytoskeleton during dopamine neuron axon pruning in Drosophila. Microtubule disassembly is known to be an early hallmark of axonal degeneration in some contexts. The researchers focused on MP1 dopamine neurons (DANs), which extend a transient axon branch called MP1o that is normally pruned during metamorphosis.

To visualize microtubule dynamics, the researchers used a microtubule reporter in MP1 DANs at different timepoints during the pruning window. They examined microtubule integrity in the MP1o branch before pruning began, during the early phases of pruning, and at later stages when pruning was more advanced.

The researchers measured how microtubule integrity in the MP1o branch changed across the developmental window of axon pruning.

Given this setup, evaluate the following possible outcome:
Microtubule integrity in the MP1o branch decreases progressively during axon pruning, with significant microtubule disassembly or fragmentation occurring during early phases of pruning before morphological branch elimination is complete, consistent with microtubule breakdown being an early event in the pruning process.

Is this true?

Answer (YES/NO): YES